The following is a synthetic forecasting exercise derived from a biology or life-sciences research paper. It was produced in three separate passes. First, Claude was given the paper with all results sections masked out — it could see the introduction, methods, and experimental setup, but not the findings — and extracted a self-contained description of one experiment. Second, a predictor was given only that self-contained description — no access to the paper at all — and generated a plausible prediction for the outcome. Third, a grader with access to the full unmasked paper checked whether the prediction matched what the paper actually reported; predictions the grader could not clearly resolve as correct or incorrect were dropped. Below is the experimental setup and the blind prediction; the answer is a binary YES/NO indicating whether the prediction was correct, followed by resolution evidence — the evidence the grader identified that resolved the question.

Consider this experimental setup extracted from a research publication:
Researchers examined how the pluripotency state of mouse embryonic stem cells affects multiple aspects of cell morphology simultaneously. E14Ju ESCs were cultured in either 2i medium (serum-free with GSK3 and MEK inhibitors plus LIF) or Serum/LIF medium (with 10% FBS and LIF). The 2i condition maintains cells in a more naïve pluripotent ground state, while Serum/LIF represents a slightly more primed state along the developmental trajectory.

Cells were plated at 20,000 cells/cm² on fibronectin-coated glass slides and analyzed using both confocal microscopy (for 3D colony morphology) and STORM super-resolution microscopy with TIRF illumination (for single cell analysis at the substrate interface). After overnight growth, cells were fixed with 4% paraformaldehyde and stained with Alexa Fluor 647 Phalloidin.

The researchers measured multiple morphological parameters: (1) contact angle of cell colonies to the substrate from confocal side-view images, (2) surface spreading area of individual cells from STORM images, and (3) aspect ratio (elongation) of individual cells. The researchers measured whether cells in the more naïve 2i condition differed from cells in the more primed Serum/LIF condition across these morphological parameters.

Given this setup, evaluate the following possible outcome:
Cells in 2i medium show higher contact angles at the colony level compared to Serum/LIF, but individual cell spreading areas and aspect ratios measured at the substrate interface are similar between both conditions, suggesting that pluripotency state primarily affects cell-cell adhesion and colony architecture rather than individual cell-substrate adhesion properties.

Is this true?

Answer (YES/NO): NO